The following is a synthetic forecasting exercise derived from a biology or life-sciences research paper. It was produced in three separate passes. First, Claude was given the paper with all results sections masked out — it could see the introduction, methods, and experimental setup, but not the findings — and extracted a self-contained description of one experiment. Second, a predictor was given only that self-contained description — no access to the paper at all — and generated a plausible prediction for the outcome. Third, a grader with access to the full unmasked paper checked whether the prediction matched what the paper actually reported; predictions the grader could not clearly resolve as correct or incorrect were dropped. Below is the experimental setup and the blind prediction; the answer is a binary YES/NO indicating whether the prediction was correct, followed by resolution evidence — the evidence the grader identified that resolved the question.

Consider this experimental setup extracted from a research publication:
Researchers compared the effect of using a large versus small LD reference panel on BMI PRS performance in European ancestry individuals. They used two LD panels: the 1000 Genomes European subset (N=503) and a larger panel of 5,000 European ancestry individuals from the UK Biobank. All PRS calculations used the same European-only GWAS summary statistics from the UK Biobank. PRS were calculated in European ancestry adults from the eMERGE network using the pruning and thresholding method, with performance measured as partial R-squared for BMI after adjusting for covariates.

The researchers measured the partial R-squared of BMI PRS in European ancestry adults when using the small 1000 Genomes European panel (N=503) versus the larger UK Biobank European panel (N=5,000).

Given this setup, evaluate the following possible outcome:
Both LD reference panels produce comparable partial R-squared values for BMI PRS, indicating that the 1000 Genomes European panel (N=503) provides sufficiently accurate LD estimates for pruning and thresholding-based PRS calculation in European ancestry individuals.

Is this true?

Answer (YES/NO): NO